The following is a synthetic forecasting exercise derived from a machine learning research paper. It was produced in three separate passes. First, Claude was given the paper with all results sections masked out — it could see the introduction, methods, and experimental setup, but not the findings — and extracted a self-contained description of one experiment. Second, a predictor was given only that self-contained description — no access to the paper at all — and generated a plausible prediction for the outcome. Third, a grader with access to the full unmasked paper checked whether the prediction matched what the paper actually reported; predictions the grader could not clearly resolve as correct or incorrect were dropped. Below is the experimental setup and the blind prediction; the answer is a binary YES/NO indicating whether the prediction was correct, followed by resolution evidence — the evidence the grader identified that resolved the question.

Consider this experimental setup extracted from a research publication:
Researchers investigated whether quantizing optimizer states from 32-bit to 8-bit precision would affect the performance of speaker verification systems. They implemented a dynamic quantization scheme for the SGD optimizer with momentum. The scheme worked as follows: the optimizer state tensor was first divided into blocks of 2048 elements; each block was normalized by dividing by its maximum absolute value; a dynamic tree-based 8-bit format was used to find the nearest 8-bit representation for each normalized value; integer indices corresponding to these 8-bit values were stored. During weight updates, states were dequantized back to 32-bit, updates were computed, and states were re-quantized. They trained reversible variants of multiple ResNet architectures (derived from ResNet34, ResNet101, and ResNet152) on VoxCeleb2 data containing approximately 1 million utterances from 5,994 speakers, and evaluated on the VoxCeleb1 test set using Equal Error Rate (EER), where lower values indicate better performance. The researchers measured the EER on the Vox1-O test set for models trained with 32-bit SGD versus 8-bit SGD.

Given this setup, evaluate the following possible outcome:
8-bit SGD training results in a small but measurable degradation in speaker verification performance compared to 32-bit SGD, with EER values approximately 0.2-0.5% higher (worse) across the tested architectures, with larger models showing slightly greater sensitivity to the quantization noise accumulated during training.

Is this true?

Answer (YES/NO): NO